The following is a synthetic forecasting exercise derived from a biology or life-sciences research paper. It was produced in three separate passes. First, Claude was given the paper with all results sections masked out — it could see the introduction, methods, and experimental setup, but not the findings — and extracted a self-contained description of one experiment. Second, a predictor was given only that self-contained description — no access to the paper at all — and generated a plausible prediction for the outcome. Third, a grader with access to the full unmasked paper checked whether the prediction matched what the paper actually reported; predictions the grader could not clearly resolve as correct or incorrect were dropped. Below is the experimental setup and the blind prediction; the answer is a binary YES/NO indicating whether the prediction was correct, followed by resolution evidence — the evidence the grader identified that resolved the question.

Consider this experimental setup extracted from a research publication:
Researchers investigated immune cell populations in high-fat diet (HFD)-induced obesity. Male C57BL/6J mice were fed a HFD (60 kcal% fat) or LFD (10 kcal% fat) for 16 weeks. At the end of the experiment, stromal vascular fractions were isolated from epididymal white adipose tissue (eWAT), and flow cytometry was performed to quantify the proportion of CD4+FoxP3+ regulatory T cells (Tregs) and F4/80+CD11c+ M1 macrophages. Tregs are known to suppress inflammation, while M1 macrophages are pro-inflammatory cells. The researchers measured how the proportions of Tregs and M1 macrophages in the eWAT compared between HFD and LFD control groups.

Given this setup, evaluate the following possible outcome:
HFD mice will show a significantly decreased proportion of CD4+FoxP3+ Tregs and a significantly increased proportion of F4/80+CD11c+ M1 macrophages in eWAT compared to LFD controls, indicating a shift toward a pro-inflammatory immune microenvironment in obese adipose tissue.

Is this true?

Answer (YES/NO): YES